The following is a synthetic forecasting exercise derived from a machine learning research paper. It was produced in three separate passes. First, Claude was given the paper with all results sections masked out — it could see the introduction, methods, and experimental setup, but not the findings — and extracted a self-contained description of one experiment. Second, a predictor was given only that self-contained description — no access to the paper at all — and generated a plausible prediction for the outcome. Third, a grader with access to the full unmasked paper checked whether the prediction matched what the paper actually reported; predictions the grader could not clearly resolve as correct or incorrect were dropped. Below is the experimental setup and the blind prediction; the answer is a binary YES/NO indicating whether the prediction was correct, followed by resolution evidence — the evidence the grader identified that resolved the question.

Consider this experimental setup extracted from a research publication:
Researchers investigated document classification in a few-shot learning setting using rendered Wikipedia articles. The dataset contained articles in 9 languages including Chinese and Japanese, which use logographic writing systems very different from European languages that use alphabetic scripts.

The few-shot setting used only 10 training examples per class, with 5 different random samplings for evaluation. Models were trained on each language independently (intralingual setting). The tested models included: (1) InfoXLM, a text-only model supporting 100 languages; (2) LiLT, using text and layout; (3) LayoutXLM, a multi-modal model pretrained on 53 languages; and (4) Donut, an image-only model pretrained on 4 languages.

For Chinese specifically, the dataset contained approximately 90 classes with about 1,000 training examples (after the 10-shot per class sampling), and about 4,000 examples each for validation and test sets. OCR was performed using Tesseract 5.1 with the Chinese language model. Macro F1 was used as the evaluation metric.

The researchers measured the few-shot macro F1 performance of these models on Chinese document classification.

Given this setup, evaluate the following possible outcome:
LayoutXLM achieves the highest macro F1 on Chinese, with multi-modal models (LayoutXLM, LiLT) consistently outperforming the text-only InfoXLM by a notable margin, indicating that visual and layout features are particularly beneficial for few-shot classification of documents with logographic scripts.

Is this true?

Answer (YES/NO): NO